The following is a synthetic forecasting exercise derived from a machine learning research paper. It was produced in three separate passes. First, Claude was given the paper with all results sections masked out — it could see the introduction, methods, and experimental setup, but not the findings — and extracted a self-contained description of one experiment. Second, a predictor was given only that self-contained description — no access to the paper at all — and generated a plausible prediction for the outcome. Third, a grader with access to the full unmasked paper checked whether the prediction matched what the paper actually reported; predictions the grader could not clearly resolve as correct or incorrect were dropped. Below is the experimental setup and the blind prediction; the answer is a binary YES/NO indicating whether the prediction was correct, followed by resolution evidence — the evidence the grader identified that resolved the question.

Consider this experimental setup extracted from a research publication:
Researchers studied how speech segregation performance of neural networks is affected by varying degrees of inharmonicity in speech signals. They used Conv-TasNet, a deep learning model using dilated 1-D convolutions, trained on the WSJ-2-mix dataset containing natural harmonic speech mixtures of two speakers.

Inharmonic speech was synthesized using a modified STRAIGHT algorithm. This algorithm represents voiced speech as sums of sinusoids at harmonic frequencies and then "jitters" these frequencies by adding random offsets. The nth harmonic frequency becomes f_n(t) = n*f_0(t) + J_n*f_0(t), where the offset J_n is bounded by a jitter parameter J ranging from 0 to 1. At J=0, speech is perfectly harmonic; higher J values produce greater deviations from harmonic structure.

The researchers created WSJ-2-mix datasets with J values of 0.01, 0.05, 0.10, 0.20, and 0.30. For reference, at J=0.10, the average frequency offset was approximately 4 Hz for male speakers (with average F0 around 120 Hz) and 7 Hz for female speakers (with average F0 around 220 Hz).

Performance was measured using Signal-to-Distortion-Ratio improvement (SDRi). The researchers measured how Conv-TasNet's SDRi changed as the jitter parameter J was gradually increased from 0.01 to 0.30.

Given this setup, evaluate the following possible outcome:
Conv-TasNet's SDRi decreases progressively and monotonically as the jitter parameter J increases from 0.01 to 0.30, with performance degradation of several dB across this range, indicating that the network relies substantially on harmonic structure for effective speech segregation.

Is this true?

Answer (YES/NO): NO